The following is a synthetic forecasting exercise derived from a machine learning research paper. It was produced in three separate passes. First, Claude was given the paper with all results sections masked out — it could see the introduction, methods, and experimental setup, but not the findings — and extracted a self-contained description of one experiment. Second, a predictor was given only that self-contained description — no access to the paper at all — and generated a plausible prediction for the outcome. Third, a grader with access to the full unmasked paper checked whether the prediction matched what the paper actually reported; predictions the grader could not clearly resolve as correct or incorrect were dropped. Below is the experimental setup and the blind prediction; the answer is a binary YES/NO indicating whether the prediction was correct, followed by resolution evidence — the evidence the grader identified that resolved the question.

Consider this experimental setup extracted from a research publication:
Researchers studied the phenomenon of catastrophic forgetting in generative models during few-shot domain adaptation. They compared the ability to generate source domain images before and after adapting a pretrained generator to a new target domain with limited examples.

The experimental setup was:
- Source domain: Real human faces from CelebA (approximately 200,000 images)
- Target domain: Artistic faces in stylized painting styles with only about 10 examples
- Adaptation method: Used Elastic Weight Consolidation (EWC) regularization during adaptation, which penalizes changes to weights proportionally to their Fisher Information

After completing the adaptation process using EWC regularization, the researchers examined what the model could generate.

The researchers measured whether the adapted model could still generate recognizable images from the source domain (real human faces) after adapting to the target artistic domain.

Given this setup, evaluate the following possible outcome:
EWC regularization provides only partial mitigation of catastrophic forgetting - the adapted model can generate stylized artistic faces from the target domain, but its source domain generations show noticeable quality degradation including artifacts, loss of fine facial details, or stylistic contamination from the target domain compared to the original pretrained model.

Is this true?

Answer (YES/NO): NO